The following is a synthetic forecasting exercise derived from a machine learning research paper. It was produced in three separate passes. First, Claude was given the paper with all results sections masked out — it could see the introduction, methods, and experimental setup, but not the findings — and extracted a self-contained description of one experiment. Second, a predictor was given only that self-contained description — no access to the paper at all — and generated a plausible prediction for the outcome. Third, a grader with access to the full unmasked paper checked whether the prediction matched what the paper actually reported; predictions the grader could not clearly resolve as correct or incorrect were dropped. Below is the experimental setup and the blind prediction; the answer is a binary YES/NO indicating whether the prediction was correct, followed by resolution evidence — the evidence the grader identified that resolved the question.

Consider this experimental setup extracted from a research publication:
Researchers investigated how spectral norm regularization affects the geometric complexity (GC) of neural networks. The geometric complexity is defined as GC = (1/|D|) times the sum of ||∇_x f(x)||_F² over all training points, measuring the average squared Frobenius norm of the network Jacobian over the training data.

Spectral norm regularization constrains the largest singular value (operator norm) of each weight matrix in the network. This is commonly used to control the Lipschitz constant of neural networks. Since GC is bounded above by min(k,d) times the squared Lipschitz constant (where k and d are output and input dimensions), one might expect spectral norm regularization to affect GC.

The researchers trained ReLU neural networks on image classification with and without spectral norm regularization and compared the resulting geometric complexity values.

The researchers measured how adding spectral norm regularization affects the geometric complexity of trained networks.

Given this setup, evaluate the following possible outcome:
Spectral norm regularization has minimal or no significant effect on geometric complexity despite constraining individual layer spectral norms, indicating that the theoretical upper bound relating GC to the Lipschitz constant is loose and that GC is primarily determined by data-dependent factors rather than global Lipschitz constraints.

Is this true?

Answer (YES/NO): NO